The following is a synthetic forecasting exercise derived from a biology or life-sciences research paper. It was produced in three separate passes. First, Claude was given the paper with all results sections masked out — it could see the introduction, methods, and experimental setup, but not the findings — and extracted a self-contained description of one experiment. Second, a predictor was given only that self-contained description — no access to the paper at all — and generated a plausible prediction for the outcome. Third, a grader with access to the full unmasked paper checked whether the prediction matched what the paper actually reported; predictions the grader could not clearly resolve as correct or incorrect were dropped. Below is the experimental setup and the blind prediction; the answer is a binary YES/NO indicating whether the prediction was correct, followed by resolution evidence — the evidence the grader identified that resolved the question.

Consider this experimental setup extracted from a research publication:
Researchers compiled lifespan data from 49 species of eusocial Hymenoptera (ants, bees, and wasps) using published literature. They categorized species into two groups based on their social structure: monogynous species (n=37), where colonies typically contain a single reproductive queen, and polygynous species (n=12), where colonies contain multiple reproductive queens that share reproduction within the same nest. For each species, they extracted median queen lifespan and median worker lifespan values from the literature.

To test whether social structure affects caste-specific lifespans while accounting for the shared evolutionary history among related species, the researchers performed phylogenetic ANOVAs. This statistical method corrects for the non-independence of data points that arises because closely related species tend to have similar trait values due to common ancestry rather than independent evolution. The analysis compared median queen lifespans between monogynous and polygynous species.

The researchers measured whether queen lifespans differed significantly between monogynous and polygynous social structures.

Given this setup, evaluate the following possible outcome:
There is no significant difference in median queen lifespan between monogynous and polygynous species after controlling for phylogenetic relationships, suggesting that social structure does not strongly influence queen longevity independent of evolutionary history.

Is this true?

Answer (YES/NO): NO